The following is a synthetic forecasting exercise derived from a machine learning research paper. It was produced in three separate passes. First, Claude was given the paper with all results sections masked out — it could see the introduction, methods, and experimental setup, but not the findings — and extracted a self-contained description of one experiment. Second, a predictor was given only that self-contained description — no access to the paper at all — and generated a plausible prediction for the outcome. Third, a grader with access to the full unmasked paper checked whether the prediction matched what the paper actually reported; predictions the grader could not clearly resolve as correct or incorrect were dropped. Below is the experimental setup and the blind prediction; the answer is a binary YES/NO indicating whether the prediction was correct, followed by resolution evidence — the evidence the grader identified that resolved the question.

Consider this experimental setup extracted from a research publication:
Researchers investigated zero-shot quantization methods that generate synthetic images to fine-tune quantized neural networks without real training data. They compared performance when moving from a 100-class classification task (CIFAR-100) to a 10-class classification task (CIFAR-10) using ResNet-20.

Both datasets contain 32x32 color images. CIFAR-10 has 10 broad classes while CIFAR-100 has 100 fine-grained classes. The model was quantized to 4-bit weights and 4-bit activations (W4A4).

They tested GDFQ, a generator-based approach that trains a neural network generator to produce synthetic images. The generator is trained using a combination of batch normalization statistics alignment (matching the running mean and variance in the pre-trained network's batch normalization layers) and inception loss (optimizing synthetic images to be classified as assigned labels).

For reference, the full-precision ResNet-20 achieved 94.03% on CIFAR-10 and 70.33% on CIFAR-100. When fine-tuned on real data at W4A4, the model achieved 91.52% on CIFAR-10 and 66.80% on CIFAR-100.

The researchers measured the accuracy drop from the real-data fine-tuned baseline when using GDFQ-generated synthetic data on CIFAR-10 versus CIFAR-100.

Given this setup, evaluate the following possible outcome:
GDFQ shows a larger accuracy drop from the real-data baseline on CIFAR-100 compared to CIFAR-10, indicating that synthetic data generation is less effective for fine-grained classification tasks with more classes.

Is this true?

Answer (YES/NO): YES